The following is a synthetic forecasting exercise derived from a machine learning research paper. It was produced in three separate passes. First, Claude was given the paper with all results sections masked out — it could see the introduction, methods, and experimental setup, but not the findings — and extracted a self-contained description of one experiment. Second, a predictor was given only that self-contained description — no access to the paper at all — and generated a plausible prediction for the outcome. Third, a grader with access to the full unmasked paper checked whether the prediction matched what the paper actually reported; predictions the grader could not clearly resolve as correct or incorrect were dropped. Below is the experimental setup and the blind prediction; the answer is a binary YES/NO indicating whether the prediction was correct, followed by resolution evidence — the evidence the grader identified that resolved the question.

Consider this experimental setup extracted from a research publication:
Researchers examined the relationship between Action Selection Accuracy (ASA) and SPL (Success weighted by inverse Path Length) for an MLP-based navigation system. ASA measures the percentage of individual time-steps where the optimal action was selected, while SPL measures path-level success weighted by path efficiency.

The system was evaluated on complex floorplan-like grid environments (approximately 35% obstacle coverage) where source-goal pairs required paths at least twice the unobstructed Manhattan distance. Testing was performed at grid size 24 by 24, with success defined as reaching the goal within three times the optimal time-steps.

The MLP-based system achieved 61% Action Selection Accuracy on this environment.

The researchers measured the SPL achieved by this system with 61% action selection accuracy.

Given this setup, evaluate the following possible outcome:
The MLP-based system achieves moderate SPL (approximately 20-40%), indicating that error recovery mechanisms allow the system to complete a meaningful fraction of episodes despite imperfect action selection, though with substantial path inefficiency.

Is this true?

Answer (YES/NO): NO